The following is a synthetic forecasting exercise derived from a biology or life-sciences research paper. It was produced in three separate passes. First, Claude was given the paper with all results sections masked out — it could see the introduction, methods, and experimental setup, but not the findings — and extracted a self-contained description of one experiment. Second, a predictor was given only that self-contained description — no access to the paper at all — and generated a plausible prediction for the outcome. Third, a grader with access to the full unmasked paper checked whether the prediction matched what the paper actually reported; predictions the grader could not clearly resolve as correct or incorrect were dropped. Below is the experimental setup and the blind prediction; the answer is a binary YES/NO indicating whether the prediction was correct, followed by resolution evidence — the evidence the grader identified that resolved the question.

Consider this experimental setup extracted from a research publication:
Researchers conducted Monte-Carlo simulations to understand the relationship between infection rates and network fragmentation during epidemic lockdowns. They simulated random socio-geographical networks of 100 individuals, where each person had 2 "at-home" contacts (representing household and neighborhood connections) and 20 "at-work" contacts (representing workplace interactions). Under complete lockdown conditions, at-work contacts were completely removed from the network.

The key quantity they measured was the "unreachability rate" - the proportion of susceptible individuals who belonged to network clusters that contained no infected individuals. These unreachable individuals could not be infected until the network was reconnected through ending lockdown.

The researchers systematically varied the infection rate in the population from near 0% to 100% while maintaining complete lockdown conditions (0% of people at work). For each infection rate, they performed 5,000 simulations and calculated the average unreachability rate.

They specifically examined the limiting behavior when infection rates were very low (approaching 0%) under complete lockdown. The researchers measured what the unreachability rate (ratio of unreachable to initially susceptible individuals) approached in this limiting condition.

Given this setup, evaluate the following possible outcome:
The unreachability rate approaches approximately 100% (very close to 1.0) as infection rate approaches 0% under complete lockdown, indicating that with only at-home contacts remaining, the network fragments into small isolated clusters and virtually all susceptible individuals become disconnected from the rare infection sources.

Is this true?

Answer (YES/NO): YES